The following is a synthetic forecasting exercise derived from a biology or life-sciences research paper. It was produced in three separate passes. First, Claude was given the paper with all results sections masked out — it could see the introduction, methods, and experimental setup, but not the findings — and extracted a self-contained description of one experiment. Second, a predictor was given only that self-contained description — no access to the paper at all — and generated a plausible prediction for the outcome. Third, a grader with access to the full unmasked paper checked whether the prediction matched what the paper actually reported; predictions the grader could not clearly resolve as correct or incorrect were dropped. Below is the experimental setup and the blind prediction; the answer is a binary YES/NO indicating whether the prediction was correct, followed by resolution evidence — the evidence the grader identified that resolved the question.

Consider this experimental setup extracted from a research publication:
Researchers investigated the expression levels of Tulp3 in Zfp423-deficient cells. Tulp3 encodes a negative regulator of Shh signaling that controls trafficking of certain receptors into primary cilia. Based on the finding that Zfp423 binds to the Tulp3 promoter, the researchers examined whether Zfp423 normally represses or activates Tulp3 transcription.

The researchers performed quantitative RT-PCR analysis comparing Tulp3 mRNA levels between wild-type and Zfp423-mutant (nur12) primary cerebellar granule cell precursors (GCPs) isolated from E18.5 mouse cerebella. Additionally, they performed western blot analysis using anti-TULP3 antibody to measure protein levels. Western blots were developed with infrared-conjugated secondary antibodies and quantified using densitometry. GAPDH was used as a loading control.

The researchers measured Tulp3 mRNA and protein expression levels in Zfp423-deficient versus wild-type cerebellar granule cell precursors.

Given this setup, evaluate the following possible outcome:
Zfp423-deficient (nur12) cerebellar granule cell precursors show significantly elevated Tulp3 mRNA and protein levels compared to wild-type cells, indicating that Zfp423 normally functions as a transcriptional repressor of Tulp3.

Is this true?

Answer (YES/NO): YES